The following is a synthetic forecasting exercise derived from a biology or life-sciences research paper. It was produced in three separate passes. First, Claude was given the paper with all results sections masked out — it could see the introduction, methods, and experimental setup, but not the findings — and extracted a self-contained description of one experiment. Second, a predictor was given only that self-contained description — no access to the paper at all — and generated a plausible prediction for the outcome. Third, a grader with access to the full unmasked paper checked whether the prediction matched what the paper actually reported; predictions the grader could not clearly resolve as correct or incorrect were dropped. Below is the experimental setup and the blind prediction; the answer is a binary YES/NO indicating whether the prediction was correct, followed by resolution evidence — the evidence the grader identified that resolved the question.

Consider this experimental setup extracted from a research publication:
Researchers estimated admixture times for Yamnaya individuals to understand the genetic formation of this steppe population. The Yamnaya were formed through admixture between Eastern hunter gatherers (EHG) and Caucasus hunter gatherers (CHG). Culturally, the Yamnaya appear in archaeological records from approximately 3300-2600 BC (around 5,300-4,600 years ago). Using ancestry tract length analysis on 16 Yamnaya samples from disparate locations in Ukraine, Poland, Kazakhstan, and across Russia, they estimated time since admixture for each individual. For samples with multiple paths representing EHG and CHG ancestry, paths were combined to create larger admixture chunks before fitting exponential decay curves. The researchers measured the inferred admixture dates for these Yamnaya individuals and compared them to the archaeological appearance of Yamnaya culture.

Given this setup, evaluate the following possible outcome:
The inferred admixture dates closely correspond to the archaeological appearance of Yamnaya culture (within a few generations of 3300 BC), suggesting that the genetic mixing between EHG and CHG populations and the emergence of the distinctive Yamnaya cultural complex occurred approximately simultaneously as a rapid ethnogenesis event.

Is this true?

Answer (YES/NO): NO